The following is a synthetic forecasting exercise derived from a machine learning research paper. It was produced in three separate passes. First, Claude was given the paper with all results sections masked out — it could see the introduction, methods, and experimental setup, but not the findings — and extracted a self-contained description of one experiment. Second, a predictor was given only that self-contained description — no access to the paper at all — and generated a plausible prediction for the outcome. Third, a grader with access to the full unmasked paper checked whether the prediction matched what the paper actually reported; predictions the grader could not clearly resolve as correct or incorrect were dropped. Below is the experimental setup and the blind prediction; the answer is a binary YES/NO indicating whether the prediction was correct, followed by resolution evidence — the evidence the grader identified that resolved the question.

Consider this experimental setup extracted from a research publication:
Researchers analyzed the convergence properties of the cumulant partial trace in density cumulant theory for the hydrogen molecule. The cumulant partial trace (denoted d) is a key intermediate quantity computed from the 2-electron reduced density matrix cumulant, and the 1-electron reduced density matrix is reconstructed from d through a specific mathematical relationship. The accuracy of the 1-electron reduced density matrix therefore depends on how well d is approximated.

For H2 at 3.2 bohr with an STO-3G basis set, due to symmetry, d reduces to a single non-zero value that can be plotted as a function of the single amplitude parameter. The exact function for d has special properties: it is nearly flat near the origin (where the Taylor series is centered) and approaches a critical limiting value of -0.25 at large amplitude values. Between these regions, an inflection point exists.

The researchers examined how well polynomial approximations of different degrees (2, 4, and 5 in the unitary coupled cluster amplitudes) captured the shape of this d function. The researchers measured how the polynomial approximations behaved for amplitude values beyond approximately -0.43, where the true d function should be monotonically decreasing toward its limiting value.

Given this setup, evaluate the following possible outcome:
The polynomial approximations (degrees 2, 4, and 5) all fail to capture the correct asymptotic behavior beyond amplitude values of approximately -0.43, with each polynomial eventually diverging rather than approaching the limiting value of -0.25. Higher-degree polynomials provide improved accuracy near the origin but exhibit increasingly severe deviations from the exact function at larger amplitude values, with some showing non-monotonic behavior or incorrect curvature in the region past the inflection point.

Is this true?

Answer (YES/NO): NO